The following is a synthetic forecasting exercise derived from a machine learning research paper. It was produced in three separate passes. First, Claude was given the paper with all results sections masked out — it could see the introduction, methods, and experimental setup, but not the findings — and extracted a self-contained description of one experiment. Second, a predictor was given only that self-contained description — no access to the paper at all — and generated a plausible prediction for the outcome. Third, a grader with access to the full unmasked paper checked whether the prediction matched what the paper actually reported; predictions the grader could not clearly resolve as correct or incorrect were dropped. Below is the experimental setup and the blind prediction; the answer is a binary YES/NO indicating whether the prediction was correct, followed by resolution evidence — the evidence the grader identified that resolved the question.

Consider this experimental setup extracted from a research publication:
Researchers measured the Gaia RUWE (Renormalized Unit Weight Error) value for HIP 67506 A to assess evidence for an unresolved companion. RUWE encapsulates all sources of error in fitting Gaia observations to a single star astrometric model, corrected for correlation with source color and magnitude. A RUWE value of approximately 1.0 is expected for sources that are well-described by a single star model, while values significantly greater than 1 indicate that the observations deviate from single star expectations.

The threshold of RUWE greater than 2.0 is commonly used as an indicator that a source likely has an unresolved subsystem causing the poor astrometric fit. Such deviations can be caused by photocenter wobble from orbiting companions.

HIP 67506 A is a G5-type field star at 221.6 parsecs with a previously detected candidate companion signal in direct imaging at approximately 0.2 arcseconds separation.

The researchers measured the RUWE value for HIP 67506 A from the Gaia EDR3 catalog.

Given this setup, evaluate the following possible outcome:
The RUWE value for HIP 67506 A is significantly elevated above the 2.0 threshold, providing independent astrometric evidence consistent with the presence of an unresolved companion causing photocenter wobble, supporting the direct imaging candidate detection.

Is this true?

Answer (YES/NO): NO